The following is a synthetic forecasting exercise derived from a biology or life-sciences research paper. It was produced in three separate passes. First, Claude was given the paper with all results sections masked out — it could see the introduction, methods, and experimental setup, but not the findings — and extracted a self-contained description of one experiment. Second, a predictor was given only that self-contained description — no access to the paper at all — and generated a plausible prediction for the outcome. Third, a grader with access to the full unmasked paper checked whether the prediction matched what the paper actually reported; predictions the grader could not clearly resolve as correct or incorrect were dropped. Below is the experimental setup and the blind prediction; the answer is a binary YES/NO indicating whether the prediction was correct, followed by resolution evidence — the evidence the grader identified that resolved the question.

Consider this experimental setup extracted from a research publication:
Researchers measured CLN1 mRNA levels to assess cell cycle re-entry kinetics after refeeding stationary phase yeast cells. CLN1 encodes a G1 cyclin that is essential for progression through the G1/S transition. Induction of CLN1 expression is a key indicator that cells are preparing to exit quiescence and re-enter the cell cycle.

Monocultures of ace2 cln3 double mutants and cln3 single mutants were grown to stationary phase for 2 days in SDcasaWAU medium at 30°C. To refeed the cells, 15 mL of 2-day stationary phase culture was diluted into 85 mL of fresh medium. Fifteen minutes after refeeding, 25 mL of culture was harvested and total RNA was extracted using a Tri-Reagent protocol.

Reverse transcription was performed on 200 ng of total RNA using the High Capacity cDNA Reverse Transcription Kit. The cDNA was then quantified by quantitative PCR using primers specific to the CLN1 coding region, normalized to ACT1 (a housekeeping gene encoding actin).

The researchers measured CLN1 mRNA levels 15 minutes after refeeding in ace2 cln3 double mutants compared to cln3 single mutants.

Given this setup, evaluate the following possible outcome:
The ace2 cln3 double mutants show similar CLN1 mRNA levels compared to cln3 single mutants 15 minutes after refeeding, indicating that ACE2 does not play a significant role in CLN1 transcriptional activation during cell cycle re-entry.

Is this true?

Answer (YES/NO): NO